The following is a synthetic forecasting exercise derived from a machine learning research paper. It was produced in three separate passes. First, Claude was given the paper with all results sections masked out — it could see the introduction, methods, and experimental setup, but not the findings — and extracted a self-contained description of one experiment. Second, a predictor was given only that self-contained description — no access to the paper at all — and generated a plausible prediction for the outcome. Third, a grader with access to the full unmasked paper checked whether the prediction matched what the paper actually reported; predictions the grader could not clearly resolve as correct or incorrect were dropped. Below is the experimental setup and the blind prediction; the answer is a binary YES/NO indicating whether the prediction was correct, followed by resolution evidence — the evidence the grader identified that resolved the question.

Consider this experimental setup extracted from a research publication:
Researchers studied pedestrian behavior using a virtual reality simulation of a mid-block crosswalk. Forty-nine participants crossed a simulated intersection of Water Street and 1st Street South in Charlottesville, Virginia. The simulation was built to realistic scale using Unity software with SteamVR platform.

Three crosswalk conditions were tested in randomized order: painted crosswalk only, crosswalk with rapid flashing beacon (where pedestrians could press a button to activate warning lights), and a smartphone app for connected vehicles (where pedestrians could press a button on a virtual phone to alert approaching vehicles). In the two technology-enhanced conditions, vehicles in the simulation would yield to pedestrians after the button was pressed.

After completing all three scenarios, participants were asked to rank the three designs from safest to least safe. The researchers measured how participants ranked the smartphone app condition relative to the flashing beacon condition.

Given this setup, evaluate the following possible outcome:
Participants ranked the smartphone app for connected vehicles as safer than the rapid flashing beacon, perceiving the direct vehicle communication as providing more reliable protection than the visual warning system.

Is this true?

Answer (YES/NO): NO